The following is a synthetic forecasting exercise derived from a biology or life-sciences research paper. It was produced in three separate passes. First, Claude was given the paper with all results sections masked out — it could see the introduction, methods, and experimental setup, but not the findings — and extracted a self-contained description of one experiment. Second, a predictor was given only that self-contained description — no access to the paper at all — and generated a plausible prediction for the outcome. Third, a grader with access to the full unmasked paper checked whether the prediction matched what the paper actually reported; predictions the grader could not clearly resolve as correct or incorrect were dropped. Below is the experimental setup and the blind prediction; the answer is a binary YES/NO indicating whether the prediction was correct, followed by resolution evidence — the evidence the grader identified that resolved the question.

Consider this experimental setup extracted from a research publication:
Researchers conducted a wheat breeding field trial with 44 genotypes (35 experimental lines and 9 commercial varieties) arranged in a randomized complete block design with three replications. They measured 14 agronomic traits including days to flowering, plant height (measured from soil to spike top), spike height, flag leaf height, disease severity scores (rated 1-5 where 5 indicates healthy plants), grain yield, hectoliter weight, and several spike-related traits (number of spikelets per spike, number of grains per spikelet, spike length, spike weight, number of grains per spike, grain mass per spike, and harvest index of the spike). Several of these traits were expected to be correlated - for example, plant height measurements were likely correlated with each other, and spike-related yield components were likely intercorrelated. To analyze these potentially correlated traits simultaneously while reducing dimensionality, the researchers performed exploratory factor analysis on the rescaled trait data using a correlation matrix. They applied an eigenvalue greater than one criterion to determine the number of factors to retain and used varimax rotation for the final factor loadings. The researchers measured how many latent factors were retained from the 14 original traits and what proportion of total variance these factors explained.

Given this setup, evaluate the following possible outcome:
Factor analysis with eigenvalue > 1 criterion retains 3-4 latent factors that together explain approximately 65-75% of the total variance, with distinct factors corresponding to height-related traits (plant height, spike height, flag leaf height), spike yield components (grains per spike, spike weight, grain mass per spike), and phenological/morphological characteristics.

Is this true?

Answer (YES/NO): NO